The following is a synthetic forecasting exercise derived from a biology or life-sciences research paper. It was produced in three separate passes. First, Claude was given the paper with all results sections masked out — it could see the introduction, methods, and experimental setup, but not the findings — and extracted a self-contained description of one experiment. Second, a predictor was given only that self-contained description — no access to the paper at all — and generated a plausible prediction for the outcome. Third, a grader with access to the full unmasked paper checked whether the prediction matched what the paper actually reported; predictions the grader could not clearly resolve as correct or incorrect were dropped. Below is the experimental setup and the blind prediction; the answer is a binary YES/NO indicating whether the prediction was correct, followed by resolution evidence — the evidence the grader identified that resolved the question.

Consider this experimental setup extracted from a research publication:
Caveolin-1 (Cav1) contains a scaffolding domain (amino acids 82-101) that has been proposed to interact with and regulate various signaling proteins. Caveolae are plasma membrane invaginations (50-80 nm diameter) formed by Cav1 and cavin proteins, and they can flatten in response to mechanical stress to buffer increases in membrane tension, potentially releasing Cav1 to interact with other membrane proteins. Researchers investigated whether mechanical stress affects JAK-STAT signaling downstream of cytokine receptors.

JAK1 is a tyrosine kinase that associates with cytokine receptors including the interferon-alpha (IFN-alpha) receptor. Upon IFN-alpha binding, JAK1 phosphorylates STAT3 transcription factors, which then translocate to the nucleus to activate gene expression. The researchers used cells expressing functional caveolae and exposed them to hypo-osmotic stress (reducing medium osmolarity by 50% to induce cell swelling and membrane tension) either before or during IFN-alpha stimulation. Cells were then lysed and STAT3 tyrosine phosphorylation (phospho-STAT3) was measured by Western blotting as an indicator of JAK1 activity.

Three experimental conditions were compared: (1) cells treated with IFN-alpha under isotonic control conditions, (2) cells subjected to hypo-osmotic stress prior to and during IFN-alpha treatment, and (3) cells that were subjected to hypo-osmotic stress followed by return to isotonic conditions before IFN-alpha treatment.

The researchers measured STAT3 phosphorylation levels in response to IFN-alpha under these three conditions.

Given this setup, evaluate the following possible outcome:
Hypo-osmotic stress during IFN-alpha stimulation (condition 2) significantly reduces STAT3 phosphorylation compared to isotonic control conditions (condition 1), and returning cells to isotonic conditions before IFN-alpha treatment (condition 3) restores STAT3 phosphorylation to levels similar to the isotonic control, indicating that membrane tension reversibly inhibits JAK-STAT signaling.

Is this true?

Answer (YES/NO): YES